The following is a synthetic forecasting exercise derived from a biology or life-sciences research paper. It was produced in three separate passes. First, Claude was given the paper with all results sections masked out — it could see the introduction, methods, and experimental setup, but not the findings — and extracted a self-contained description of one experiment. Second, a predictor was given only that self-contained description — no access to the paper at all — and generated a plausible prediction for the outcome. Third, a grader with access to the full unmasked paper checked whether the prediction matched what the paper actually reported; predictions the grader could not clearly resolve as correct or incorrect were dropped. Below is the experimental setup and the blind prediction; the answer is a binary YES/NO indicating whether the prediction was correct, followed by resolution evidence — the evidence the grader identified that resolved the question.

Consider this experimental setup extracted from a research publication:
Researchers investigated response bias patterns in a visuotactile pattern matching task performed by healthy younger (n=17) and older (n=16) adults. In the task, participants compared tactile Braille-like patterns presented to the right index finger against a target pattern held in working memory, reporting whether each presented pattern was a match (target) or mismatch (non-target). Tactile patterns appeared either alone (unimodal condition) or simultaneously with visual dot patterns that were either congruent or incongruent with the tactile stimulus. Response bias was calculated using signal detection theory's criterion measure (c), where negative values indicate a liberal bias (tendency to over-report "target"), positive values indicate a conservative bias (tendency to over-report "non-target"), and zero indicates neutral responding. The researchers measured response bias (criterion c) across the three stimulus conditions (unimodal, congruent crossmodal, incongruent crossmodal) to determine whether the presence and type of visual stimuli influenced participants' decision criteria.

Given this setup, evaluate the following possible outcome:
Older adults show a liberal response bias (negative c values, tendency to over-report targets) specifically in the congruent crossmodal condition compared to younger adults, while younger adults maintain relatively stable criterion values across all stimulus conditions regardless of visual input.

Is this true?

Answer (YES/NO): NO